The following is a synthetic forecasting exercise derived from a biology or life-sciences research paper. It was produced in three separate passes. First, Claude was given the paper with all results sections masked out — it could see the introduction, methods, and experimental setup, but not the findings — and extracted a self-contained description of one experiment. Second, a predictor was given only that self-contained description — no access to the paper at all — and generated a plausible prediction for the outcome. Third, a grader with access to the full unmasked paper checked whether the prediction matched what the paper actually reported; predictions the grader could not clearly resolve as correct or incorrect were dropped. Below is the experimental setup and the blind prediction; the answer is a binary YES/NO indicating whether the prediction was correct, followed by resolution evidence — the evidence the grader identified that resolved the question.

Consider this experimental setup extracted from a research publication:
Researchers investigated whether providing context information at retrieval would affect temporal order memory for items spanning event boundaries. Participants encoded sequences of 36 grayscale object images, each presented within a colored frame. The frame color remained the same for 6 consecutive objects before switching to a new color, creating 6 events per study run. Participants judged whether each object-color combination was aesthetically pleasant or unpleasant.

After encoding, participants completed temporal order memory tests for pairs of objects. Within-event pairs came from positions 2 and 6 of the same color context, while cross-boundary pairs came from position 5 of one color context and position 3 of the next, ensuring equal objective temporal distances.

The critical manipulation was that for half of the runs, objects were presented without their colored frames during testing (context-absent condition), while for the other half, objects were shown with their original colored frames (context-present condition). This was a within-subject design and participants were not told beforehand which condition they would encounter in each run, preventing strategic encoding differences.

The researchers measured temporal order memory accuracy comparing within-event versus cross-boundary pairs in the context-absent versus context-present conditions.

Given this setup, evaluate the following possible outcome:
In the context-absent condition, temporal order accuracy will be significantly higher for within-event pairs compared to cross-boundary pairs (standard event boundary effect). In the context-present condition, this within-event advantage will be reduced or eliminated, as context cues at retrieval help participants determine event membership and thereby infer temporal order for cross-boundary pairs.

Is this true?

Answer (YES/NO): NO